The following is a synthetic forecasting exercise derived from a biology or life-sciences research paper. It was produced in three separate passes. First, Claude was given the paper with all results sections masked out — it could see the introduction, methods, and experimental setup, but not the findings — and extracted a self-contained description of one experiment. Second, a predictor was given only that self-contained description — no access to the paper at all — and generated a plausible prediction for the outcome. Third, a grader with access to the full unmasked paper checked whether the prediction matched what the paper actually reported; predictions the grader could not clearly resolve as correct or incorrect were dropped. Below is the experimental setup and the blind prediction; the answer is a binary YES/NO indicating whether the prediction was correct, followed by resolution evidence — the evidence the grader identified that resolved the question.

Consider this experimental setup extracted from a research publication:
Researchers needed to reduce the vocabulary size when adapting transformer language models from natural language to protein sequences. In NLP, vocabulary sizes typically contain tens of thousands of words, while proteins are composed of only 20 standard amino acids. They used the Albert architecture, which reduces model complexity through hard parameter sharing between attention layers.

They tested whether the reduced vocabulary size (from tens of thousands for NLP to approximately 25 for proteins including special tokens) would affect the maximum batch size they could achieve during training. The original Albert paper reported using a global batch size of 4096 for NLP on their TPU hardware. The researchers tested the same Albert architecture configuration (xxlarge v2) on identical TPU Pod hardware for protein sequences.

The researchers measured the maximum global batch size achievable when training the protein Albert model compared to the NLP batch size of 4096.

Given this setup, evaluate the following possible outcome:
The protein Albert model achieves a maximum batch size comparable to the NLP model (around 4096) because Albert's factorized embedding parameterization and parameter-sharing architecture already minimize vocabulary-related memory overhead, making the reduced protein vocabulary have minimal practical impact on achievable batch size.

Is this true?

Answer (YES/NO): NO